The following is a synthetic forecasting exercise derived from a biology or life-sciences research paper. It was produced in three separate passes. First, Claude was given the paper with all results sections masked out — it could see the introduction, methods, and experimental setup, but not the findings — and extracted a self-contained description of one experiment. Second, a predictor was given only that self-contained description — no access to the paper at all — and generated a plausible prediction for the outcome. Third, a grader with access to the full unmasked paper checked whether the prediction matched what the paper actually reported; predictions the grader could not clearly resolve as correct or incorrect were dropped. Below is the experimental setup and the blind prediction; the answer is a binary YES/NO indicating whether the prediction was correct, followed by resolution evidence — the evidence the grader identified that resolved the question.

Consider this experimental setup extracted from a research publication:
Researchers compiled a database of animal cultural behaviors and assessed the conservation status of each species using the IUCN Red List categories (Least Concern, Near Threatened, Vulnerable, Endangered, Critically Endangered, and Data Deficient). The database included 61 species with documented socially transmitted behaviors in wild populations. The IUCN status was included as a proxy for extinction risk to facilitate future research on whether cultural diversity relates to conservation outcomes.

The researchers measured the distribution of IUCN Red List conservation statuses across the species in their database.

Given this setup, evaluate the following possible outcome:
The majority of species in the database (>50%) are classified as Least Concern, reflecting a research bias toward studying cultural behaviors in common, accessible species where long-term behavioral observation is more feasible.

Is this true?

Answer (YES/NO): YES